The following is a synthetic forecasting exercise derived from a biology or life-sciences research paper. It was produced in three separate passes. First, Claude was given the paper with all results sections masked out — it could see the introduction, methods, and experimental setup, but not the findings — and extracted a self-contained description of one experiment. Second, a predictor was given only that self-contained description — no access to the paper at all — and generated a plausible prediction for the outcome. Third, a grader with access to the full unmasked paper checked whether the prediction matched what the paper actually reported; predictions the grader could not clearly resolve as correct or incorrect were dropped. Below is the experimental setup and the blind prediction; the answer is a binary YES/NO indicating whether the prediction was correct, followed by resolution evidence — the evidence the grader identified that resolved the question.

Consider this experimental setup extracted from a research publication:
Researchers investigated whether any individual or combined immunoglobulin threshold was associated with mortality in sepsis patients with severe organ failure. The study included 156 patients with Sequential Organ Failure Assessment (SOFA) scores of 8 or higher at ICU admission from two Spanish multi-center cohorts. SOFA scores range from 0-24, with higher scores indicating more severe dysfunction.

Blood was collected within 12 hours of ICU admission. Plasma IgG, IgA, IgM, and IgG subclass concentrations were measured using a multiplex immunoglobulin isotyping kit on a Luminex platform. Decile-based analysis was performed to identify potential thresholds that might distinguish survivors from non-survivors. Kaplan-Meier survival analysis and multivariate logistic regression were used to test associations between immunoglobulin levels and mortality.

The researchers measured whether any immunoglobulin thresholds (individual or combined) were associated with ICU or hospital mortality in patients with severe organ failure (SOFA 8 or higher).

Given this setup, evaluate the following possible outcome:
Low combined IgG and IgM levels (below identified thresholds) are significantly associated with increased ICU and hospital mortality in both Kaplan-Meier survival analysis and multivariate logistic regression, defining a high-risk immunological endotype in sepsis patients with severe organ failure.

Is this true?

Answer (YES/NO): NO